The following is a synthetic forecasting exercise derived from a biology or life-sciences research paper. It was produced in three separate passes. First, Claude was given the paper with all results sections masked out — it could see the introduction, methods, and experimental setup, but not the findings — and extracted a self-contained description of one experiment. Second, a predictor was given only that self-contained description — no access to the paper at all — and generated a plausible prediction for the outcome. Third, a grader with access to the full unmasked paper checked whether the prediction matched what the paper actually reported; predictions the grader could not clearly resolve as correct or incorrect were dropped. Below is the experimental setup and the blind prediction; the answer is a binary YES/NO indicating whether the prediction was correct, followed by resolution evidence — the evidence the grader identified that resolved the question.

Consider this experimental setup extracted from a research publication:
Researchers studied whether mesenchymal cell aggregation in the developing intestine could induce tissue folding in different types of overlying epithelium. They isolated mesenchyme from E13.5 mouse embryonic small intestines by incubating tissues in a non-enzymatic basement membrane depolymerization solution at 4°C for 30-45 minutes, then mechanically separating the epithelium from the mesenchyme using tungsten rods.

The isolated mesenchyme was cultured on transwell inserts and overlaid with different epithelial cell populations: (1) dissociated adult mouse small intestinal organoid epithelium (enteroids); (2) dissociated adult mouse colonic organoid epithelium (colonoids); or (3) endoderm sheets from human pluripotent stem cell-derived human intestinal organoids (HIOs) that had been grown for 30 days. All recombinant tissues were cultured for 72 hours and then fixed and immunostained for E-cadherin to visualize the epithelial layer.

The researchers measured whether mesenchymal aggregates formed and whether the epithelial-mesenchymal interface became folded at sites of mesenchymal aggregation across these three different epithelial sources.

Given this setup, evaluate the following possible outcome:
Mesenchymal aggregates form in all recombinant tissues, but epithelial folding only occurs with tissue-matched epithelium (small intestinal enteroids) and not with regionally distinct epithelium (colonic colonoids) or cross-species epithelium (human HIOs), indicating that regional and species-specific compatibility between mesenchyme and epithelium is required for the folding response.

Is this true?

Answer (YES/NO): NO